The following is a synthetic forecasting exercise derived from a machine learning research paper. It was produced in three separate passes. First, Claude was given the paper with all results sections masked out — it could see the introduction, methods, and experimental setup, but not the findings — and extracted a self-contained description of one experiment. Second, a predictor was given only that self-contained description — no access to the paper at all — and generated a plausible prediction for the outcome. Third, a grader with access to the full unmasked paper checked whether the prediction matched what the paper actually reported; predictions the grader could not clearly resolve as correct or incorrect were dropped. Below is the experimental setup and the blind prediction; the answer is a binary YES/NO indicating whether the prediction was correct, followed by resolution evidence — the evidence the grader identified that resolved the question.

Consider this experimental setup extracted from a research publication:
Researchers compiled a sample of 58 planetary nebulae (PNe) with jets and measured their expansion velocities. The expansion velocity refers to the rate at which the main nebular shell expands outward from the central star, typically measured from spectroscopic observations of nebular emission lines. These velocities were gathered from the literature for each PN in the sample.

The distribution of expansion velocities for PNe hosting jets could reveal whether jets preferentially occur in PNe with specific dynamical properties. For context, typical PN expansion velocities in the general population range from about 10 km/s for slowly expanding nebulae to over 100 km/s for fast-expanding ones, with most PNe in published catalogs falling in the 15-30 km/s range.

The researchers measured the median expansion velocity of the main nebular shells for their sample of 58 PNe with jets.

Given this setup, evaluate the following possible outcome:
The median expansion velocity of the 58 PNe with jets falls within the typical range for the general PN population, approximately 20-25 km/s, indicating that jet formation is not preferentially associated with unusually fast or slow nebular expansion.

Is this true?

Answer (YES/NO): YES